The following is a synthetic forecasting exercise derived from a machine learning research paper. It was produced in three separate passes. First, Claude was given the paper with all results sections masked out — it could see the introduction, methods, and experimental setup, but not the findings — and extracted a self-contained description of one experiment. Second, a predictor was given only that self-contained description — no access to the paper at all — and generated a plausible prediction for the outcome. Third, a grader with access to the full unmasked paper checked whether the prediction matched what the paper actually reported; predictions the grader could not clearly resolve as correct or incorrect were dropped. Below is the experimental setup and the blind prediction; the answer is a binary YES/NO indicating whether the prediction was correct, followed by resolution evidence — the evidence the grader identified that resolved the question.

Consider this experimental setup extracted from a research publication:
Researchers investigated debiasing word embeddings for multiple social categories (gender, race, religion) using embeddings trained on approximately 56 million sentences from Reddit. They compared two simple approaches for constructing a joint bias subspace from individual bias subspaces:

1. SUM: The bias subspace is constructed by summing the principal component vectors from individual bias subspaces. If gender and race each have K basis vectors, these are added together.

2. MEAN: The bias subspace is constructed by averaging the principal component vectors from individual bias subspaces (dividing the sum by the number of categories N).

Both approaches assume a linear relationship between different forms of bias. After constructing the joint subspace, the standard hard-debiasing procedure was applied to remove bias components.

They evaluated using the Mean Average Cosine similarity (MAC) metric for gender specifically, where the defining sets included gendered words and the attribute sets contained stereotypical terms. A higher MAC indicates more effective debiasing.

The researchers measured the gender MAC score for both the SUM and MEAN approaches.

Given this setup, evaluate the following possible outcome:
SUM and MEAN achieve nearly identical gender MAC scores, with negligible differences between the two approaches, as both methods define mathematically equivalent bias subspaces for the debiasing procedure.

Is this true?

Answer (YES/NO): NO